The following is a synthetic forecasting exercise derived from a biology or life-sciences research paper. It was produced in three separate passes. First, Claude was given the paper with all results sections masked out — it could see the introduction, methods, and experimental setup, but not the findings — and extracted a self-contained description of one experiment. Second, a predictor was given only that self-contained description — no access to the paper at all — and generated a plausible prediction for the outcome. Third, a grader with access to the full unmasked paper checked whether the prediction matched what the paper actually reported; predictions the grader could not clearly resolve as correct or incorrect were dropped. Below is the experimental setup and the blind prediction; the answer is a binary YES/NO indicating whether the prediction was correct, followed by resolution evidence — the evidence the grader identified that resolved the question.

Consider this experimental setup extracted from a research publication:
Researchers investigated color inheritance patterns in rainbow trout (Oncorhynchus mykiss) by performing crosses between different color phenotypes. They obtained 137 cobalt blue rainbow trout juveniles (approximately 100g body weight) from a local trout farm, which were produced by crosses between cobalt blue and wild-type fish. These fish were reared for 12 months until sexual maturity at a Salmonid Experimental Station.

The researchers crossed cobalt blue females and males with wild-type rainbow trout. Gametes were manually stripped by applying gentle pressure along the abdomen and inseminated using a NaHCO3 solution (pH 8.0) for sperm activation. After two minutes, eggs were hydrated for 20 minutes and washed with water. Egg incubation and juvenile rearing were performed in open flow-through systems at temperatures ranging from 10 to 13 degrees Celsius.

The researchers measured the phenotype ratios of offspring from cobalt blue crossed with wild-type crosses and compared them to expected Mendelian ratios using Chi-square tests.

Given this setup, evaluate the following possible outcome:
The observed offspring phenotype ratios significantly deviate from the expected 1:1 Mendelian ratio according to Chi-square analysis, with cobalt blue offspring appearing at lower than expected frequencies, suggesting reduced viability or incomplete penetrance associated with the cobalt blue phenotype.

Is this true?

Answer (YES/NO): NO